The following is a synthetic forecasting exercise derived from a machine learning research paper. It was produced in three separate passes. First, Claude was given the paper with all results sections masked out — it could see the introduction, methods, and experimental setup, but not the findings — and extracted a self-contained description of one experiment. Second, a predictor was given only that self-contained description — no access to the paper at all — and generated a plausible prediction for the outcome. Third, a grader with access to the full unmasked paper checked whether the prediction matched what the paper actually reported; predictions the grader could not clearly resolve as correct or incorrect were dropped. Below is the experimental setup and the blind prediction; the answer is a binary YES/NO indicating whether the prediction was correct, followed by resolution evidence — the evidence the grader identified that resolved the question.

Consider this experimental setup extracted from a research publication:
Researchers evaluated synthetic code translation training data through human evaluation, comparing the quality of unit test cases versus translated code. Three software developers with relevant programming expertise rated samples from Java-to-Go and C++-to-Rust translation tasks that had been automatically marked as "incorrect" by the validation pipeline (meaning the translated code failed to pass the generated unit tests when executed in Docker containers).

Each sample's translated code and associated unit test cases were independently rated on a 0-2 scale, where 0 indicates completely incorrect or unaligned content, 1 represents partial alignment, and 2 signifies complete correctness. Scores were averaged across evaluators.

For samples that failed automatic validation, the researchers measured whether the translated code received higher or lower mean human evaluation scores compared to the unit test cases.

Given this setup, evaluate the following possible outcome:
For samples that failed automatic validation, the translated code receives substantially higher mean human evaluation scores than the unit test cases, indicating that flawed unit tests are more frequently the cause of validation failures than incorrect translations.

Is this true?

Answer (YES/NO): NO